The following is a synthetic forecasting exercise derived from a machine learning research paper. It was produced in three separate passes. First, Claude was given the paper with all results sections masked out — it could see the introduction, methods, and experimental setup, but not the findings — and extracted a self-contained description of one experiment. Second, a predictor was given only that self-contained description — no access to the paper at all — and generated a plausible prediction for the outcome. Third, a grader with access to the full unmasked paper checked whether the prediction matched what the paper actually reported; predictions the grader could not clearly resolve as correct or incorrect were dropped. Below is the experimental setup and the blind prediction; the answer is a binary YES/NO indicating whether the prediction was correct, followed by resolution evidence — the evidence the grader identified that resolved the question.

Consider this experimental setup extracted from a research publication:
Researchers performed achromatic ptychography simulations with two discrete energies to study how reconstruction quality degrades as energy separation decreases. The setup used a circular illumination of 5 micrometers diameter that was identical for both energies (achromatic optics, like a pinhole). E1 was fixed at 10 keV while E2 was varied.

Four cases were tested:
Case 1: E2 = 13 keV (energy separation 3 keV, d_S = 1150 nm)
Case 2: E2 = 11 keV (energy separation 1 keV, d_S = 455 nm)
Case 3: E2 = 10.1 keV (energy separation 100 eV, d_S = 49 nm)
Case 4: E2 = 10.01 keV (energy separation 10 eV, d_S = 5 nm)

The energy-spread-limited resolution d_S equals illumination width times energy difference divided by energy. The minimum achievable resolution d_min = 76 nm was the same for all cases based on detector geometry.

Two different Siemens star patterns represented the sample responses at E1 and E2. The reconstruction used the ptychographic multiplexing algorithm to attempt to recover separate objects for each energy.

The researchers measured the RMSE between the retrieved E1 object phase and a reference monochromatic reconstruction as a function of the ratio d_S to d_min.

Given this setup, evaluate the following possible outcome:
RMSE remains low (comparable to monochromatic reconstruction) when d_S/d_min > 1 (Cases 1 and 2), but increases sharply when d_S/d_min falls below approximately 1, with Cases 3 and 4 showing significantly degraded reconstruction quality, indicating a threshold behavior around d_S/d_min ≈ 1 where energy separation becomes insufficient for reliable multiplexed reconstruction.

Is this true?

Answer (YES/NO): YES